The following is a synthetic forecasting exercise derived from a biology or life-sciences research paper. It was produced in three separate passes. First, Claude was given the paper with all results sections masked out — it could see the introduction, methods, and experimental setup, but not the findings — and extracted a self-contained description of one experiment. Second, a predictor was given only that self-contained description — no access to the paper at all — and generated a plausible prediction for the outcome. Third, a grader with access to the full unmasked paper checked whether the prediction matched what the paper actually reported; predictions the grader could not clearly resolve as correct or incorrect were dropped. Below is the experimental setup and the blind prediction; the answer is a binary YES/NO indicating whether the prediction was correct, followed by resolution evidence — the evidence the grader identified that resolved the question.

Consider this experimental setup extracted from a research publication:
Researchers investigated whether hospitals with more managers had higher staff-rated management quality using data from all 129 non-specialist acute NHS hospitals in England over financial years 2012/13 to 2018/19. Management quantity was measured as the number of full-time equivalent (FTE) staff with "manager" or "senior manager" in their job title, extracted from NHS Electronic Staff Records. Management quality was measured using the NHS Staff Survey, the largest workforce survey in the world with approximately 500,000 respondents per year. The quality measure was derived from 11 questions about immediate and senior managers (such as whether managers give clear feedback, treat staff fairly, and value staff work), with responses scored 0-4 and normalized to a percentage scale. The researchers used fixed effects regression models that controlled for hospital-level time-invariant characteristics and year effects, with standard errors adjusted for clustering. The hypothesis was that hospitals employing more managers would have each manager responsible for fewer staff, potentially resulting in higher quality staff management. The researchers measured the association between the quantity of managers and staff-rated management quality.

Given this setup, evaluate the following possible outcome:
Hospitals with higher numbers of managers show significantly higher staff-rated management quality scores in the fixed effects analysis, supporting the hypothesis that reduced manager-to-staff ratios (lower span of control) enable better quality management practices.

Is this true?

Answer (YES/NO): NO